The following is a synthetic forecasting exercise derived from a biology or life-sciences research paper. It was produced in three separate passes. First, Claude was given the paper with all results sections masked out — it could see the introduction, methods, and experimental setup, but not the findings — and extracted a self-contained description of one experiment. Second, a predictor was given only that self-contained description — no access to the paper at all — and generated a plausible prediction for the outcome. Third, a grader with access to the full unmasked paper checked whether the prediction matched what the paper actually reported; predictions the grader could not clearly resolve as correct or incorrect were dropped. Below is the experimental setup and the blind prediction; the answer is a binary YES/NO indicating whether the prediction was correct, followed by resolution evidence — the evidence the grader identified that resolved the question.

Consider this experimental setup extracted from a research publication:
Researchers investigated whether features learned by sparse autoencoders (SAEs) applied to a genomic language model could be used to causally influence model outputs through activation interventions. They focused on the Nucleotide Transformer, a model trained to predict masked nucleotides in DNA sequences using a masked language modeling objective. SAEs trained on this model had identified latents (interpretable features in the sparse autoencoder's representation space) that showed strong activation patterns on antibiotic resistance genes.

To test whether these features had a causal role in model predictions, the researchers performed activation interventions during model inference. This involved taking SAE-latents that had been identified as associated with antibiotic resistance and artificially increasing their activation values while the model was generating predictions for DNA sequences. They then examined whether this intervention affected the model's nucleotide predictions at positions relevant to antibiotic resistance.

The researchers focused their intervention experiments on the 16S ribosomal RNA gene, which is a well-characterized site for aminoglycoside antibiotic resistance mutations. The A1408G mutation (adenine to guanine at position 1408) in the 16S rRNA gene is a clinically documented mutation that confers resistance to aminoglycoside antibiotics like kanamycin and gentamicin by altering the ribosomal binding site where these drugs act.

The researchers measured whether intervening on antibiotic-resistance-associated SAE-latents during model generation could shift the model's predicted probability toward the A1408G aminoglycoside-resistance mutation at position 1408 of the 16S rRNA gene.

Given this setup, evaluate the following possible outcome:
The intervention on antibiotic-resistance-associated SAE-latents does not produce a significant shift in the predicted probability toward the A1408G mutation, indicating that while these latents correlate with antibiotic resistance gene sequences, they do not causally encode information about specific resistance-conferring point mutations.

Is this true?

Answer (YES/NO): NO